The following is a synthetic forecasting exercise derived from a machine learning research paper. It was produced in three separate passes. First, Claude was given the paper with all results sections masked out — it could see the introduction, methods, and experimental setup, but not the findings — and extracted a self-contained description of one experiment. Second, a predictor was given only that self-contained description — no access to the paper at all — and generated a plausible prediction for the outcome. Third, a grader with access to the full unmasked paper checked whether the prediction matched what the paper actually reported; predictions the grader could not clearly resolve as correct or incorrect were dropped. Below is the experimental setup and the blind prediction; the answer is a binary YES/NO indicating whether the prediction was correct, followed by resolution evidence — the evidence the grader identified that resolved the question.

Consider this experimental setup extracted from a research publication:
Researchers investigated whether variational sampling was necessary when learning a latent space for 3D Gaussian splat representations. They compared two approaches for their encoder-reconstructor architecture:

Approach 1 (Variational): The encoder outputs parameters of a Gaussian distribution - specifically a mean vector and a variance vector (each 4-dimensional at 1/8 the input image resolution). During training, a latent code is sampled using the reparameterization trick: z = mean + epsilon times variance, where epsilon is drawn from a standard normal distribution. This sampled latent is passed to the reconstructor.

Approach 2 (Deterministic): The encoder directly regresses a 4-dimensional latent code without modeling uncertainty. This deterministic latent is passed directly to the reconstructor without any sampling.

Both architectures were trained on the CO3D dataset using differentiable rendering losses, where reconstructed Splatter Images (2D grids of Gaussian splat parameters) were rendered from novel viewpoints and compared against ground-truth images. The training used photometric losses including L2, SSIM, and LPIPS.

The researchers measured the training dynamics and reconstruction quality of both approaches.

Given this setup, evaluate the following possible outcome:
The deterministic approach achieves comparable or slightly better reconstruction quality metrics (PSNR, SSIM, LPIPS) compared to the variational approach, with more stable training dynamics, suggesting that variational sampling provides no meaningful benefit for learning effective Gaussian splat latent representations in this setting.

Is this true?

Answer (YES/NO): NO